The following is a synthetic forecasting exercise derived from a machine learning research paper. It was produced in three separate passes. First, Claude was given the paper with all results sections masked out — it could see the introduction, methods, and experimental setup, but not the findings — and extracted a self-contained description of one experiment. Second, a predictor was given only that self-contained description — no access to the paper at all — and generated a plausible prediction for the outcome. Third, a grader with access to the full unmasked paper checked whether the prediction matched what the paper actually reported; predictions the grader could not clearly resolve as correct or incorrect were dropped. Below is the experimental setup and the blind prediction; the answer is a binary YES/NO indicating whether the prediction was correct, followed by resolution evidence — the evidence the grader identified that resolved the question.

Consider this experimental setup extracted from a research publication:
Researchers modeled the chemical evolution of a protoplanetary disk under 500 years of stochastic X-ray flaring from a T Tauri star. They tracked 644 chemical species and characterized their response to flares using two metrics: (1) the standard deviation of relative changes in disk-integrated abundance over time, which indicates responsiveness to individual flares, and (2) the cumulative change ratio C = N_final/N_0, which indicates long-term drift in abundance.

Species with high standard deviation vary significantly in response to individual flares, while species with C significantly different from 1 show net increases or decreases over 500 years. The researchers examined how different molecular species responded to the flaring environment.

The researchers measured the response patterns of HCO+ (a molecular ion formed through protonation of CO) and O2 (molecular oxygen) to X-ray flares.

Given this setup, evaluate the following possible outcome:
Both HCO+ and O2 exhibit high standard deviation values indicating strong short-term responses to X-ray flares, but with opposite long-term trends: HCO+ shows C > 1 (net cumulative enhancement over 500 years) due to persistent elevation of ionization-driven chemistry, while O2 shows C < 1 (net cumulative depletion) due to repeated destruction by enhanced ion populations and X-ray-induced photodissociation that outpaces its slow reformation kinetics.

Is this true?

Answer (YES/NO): NO